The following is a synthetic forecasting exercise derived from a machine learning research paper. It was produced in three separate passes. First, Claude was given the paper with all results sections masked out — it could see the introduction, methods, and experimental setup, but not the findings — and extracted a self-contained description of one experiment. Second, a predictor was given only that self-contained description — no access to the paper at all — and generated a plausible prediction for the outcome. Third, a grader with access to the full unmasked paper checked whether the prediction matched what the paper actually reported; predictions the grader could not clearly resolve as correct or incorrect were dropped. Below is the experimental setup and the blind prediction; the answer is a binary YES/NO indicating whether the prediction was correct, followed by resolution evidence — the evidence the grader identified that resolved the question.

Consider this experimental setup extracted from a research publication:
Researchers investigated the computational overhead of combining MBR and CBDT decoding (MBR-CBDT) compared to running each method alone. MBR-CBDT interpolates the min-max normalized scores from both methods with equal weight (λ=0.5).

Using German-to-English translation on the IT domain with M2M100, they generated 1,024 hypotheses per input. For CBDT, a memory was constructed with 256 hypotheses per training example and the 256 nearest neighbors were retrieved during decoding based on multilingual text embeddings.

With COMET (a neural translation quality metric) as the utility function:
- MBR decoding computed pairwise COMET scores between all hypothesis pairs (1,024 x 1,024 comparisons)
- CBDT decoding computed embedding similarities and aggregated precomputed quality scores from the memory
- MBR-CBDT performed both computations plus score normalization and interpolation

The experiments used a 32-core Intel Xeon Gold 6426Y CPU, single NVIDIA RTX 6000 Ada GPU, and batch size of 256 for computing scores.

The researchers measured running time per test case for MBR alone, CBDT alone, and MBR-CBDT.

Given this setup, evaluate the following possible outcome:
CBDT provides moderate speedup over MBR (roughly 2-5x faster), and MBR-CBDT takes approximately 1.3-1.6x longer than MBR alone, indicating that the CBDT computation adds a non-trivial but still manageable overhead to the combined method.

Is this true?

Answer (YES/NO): NO